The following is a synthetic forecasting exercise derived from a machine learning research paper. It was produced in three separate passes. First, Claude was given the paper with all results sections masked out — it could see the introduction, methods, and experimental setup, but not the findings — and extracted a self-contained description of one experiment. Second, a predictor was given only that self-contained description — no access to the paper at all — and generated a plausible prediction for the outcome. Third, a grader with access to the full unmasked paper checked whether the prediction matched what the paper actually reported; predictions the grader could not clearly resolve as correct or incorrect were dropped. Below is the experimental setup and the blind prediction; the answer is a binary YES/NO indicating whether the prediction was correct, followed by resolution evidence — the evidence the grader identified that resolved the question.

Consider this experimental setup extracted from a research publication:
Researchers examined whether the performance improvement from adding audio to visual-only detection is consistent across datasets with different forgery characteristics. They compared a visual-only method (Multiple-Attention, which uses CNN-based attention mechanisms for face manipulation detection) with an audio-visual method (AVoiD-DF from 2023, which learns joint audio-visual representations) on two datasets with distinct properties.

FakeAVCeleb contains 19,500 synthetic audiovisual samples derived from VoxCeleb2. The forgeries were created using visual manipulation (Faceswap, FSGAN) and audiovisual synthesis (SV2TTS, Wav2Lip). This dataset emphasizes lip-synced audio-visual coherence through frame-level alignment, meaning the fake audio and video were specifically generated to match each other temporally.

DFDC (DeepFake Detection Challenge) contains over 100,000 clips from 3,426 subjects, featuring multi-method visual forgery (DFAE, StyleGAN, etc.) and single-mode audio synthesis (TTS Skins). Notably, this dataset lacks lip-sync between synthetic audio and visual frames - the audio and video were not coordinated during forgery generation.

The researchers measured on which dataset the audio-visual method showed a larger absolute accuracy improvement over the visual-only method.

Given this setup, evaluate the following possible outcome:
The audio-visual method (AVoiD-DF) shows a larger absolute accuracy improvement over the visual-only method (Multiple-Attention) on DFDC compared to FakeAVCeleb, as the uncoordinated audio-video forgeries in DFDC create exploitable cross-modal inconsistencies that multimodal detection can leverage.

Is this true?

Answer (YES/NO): YES